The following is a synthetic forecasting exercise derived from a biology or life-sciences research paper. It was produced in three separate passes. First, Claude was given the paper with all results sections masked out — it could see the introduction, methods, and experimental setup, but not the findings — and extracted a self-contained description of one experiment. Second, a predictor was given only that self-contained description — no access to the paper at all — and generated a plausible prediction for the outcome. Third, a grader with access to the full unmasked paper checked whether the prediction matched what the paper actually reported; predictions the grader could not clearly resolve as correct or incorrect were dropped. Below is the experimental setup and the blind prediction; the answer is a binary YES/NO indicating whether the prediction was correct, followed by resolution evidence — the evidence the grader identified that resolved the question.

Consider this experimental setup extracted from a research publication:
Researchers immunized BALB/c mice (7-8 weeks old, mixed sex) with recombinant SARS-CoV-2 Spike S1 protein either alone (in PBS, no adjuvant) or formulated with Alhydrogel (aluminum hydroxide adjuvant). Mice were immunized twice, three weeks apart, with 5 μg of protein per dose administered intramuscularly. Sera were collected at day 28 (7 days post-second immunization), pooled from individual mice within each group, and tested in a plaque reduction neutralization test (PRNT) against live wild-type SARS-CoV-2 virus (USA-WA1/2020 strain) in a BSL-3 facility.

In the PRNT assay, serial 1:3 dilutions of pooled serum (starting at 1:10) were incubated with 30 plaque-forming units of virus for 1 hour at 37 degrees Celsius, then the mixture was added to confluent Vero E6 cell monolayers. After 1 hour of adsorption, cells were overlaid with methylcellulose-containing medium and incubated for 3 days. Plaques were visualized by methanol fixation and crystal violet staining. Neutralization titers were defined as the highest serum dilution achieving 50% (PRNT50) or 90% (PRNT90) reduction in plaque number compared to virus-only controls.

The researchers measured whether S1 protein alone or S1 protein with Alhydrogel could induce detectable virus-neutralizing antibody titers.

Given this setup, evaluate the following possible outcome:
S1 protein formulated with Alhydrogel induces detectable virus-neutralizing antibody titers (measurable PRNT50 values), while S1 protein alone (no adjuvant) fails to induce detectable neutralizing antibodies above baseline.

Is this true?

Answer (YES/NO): NO